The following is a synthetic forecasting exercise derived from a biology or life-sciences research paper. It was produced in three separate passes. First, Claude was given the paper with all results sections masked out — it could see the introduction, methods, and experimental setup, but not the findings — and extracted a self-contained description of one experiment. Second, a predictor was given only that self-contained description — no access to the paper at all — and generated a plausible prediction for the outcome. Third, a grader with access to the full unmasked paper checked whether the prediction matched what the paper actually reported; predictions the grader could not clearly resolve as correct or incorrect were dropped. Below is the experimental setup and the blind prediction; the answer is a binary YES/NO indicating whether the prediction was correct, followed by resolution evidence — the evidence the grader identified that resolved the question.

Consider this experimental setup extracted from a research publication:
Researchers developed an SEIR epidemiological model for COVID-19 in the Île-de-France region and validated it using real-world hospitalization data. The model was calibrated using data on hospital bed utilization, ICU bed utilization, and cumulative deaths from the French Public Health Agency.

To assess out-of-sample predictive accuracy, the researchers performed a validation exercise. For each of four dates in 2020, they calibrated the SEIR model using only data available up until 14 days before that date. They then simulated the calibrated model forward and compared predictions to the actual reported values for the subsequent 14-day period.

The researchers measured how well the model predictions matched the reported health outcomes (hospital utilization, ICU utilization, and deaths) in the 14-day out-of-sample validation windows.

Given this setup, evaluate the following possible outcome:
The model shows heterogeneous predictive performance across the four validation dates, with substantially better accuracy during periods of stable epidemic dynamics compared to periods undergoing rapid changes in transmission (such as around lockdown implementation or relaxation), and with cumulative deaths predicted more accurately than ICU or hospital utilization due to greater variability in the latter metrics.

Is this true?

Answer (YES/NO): NO